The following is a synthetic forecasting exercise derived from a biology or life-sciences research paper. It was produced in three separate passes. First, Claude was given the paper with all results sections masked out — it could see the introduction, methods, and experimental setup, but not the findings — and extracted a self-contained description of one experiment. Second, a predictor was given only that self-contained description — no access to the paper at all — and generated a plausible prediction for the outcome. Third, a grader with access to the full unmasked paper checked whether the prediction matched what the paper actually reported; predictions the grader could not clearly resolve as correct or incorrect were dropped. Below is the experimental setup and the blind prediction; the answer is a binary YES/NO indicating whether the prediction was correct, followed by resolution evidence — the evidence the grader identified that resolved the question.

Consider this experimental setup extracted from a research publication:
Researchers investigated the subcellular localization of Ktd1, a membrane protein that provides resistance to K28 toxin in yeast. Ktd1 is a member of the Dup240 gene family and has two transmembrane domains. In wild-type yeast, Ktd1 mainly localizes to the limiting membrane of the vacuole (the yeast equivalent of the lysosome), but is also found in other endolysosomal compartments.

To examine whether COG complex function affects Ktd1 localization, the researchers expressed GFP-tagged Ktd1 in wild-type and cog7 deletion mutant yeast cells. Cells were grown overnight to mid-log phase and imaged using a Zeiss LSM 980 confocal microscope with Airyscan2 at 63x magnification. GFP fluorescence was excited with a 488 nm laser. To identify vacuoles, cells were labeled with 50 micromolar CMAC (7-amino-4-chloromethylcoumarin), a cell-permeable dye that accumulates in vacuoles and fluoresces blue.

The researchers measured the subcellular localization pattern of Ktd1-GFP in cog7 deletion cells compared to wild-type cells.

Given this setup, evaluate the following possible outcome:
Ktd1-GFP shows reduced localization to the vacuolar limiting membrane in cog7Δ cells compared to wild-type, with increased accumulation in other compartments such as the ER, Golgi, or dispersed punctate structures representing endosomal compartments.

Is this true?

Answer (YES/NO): YES